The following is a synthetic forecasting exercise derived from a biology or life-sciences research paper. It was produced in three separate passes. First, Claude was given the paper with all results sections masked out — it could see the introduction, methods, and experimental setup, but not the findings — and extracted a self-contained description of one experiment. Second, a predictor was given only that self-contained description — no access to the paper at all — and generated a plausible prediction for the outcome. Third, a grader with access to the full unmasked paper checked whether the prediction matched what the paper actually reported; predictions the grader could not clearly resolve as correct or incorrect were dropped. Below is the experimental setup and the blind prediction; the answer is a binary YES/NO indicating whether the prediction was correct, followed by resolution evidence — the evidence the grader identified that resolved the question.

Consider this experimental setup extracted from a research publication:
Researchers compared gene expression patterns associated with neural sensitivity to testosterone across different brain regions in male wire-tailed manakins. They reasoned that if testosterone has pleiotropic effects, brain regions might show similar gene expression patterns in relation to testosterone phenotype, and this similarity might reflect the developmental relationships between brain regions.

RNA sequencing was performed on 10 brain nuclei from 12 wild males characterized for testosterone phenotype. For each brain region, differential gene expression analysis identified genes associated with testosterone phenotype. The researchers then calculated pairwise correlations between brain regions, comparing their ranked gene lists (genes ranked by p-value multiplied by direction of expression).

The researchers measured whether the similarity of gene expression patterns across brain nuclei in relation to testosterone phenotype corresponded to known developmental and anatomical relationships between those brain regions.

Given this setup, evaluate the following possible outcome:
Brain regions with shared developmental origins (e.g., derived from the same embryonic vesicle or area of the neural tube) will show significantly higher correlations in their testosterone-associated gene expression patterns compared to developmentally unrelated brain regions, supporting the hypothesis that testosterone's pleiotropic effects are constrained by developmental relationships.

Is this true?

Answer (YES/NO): NO